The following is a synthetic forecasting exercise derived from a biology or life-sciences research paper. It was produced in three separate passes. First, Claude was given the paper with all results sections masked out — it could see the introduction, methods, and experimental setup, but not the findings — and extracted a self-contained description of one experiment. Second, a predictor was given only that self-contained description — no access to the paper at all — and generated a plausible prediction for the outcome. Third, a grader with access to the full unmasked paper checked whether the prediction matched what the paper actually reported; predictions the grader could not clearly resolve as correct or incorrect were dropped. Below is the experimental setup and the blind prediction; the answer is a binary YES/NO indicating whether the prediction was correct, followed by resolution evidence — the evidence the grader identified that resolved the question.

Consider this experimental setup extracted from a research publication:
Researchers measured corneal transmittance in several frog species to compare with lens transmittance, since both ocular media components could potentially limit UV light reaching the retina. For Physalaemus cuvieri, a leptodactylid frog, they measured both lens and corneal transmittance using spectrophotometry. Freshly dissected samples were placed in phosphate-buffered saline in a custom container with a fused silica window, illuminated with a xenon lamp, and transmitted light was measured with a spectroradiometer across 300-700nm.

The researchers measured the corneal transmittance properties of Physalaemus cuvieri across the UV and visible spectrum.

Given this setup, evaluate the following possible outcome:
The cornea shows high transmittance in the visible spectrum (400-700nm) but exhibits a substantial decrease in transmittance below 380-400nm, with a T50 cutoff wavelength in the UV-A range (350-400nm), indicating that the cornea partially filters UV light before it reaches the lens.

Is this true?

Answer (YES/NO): NO